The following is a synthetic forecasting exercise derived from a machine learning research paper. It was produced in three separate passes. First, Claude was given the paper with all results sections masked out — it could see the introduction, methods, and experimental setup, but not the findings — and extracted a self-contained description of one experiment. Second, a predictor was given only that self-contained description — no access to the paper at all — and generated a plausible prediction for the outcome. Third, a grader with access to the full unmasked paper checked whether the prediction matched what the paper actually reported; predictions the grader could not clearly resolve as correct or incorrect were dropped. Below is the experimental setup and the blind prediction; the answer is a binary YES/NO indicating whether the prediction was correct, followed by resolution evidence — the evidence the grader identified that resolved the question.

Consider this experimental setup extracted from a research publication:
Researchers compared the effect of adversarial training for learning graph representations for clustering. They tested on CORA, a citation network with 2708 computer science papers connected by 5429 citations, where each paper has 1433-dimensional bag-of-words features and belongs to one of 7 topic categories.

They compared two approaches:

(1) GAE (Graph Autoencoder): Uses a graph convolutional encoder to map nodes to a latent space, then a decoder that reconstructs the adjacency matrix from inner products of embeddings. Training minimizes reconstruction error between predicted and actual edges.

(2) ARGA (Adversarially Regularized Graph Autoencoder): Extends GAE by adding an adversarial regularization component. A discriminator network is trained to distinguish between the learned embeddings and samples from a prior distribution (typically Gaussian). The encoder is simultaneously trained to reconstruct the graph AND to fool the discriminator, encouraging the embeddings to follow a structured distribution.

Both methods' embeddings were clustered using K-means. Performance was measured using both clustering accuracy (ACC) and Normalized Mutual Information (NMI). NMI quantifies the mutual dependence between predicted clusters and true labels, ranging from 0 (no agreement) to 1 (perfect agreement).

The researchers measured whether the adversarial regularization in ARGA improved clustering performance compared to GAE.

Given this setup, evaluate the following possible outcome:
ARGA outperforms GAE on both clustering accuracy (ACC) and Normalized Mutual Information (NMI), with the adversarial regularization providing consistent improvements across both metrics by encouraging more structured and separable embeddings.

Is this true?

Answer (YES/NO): YES